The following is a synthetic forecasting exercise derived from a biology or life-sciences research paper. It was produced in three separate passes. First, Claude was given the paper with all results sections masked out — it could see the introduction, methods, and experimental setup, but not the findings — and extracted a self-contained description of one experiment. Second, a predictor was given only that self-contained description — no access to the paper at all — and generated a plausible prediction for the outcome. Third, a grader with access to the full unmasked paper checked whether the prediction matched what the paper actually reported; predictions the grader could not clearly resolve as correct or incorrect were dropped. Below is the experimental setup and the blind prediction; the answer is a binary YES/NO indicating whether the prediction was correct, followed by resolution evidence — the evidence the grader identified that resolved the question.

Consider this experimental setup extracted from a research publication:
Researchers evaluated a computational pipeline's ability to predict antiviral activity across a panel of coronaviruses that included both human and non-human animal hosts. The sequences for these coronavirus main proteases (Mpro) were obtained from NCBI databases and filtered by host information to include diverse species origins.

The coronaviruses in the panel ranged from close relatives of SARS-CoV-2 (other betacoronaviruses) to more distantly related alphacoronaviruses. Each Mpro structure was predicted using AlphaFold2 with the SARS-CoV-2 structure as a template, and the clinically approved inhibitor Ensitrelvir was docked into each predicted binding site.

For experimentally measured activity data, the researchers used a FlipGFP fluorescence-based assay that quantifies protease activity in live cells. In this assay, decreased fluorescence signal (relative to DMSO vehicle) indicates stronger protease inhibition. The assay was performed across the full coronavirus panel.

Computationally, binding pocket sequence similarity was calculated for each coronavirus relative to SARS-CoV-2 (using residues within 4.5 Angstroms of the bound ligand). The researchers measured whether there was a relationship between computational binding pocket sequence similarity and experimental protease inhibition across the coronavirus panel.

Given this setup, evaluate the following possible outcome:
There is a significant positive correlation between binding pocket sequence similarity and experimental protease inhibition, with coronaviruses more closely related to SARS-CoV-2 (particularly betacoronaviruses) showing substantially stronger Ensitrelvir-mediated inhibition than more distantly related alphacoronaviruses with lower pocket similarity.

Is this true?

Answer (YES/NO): YES